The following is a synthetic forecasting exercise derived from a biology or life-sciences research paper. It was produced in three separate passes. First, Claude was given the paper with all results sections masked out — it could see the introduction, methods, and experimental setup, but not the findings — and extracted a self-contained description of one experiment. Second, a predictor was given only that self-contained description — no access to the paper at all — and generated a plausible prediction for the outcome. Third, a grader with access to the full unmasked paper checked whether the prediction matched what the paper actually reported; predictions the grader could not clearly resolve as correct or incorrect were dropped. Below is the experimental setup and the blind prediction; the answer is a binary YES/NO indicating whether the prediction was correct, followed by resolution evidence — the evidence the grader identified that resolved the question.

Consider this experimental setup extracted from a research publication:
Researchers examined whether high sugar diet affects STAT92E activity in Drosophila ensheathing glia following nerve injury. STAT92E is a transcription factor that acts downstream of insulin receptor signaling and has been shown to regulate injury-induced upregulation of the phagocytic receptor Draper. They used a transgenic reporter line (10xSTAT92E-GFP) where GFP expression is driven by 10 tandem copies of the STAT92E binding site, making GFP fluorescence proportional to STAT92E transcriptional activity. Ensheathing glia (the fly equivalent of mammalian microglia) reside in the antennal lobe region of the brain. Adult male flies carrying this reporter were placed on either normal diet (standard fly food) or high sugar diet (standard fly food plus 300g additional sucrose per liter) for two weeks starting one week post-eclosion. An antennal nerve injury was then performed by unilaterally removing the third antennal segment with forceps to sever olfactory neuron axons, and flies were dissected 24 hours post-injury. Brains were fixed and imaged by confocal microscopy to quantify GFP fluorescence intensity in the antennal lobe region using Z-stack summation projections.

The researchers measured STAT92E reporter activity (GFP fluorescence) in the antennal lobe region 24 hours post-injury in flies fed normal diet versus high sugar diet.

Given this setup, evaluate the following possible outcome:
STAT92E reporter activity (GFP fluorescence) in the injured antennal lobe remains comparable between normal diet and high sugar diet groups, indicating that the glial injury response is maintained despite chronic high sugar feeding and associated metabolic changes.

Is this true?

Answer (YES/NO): NO